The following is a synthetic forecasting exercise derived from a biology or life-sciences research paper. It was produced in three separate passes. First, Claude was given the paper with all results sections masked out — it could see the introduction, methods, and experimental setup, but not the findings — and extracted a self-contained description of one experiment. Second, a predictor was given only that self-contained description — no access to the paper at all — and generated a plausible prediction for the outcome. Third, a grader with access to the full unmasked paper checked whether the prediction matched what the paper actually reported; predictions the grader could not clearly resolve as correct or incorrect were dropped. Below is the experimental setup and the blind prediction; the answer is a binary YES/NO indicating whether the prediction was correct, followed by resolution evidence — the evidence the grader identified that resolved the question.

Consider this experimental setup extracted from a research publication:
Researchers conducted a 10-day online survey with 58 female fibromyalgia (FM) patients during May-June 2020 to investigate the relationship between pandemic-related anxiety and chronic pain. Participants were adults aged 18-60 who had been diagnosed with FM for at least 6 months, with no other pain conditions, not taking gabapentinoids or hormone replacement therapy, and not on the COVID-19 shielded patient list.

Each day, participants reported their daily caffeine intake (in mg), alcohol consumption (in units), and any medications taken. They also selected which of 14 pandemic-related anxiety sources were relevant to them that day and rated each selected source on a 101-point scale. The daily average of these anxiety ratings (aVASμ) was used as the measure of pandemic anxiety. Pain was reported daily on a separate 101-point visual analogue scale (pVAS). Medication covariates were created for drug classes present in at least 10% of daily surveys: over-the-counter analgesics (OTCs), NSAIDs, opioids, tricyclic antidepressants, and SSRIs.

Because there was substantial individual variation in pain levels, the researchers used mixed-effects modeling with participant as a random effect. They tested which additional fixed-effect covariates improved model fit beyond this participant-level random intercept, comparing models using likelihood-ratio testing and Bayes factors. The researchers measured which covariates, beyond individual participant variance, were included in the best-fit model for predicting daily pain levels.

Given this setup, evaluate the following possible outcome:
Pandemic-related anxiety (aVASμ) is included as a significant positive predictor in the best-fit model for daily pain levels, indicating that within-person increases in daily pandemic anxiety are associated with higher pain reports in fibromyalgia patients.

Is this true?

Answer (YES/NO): YES